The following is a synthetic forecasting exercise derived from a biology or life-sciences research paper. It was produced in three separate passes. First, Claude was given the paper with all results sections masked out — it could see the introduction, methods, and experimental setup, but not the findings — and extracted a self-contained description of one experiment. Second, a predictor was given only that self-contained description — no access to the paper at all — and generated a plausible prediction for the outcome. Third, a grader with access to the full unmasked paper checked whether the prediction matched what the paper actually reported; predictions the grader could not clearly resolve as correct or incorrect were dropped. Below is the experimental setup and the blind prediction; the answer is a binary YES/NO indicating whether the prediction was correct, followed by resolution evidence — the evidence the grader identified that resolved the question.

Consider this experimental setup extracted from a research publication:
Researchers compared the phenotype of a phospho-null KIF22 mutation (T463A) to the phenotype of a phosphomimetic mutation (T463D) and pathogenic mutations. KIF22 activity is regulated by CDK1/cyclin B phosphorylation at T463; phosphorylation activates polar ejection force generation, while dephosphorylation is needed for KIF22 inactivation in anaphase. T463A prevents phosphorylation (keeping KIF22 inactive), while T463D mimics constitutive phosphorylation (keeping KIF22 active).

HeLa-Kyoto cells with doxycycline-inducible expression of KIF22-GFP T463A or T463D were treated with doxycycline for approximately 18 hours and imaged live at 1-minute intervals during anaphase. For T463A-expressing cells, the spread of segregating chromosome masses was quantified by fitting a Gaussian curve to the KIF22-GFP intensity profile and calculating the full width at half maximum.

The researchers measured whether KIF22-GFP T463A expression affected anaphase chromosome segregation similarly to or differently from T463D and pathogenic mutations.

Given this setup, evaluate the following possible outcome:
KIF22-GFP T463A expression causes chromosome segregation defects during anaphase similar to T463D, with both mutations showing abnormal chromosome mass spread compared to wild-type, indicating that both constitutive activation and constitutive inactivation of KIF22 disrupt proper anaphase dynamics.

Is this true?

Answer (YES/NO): NO